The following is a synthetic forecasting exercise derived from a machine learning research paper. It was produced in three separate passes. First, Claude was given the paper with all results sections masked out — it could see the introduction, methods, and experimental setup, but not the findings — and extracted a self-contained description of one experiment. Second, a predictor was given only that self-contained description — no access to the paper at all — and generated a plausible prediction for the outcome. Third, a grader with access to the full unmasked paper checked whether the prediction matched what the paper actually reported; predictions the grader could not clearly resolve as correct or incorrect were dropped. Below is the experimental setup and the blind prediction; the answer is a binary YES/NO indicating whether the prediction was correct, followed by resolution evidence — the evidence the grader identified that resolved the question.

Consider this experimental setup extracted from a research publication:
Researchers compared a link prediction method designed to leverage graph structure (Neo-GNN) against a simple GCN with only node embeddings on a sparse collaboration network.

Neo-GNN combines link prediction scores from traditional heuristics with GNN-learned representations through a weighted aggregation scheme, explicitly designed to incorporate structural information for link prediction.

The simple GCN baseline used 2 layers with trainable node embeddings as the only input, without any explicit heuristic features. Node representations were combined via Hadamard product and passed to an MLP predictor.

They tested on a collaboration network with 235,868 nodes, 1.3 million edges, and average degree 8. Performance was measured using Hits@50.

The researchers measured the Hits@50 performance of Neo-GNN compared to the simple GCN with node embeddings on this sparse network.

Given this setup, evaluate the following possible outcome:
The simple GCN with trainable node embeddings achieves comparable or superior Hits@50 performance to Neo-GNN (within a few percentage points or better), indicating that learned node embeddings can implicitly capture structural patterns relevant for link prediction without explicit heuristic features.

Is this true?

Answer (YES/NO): NO